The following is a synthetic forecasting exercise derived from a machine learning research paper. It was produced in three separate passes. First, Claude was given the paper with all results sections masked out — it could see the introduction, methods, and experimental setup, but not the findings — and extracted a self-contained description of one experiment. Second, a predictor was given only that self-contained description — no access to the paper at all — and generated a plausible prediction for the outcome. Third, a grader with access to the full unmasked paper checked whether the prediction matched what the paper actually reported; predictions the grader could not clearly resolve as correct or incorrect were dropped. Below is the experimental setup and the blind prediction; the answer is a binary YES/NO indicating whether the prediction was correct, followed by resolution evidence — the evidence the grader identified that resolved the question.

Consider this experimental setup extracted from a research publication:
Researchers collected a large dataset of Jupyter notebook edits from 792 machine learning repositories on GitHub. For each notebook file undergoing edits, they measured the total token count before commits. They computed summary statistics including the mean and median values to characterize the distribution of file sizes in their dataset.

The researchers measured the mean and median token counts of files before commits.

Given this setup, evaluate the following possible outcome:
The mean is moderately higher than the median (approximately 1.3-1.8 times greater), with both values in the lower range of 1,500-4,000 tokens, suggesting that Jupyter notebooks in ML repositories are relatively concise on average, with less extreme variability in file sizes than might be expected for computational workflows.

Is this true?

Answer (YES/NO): NO